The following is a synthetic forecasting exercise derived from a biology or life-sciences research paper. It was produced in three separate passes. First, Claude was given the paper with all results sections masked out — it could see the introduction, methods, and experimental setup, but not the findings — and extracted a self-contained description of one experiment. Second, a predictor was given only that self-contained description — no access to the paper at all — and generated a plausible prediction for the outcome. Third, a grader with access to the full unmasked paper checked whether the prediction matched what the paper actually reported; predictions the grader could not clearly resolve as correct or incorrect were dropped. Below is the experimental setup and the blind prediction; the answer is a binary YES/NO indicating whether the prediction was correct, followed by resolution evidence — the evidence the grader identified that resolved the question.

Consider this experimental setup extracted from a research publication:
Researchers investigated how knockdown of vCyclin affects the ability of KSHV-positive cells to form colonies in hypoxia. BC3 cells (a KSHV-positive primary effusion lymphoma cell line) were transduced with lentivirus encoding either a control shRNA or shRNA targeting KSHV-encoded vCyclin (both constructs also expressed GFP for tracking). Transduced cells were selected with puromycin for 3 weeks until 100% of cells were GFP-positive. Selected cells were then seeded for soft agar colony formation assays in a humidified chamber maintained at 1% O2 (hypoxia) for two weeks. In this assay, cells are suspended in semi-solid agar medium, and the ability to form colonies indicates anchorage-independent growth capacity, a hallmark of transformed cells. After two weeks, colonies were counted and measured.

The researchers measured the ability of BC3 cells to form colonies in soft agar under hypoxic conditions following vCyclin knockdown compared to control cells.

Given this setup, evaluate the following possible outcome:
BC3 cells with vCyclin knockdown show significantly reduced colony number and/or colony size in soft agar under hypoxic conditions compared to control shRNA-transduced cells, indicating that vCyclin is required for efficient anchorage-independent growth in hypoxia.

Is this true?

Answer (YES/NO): YES